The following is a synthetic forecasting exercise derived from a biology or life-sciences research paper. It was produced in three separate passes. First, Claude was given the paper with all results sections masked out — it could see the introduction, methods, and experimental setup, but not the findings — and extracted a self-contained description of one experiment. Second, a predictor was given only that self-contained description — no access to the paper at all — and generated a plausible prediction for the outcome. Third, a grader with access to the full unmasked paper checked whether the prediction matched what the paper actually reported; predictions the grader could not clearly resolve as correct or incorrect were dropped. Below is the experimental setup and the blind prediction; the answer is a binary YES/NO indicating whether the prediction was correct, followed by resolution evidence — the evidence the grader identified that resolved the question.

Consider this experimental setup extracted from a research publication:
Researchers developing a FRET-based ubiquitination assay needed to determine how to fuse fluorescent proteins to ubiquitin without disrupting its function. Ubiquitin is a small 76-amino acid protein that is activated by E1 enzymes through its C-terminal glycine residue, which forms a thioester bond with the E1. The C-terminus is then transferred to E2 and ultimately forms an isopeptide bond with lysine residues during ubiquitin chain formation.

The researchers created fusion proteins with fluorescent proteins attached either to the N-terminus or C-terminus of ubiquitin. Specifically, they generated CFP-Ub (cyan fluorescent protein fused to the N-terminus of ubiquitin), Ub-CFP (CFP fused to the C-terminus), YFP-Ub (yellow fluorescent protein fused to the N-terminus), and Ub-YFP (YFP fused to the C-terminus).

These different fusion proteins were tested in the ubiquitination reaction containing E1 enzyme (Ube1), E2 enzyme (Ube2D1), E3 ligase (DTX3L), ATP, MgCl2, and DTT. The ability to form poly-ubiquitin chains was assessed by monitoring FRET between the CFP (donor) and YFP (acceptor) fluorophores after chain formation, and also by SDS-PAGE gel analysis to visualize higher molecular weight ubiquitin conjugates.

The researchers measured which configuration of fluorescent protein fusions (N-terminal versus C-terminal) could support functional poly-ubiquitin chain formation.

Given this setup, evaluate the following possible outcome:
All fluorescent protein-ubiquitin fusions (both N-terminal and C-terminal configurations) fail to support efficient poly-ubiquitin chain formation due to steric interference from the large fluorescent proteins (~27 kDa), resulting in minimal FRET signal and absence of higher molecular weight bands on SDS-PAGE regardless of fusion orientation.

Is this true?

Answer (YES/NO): NO